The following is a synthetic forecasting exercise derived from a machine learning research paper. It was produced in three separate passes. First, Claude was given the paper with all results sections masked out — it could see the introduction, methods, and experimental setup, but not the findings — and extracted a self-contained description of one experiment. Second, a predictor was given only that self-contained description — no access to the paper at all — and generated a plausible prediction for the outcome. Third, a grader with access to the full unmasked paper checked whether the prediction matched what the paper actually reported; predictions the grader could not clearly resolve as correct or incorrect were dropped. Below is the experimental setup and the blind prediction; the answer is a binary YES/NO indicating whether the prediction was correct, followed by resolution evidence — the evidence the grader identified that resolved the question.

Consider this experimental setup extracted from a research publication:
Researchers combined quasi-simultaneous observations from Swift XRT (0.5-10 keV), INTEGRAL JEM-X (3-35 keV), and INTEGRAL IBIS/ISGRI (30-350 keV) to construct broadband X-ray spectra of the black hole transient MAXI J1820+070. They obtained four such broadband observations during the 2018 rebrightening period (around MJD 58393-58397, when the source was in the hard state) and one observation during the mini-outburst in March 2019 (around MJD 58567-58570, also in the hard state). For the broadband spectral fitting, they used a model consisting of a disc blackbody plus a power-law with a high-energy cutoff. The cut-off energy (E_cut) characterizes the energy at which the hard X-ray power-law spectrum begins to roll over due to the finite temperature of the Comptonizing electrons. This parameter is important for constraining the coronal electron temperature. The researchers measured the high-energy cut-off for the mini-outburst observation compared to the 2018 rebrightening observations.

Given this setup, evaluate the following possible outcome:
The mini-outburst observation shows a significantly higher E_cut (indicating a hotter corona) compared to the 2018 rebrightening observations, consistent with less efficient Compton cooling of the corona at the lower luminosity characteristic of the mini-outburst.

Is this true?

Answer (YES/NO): NO